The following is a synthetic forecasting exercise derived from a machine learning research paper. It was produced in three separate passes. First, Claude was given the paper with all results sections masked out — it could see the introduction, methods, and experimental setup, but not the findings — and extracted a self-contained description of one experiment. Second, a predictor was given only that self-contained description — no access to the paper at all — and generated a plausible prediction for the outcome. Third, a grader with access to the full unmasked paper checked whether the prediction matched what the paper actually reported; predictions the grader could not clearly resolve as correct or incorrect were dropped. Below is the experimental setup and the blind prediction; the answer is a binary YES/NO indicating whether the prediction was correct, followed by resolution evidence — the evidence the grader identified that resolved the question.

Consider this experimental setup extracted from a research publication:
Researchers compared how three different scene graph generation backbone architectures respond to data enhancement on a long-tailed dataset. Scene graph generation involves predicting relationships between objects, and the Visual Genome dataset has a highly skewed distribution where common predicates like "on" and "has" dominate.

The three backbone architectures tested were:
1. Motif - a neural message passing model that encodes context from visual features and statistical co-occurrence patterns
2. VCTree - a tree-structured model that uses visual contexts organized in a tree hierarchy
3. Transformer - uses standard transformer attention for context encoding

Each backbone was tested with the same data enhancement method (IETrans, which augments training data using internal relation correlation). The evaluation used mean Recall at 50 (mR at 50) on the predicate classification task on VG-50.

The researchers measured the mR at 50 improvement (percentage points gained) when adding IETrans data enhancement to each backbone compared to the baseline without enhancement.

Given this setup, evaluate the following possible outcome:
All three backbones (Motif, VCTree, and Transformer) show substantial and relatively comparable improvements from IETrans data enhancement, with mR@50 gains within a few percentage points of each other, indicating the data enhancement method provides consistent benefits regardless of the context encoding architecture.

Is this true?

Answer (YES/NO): YES